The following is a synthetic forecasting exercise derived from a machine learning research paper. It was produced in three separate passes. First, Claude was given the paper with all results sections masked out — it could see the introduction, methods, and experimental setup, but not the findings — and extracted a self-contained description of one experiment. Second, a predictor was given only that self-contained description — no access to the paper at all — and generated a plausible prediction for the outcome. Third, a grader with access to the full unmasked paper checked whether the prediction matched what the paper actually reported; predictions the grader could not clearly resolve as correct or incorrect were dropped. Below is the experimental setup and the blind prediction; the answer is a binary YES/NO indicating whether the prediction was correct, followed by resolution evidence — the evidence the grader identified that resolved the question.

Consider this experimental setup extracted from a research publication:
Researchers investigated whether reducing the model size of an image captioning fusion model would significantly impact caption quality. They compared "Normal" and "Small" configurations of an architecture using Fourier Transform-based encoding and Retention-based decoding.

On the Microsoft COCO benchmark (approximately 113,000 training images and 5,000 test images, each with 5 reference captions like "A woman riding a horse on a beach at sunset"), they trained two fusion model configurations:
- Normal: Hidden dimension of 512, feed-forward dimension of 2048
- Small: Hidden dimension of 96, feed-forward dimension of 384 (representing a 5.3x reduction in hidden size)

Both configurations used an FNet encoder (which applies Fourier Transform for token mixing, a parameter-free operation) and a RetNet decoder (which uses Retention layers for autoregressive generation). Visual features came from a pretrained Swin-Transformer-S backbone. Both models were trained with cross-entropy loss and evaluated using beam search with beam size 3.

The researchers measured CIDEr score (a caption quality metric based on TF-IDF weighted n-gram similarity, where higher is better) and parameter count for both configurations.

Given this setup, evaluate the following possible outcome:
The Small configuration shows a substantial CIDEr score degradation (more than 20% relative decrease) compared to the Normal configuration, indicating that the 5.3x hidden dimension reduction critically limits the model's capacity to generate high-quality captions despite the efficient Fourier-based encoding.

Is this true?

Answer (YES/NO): NO